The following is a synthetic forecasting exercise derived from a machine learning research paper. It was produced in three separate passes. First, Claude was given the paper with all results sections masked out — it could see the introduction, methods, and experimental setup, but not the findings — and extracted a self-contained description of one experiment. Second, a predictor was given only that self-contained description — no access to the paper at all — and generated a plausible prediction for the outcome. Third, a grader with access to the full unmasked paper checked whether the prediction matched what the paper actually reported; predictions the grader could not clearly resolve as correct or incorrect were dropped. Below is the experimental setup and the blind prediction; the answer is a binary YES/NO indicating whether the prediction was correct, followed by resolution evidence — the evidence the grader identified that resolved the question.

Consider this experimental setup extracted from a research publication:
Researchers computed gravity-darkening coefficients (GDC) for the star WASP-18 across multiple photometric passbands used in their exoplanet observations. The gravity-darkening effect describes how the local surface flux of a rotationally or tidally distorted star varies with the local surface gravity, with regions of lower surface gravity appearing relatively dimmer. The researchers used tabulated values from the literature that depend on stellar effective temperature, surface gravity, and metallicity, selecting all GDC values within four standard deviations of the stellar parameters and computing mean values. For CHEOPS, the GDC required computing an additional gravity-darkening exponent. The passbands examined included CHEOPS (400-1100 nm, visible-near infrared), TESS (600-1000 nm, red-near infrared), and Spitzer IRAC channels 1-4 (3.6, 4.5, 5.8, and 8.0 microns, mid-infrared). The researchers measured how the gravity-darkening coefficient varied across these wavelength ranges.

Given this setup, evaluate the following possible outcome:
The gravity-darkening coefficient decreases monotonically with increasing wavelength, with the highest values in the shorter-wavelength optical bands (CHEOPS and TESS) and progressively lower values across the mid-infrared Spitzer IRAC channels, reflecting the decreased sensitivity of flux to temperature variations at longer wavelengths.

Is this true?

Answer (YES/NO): NO